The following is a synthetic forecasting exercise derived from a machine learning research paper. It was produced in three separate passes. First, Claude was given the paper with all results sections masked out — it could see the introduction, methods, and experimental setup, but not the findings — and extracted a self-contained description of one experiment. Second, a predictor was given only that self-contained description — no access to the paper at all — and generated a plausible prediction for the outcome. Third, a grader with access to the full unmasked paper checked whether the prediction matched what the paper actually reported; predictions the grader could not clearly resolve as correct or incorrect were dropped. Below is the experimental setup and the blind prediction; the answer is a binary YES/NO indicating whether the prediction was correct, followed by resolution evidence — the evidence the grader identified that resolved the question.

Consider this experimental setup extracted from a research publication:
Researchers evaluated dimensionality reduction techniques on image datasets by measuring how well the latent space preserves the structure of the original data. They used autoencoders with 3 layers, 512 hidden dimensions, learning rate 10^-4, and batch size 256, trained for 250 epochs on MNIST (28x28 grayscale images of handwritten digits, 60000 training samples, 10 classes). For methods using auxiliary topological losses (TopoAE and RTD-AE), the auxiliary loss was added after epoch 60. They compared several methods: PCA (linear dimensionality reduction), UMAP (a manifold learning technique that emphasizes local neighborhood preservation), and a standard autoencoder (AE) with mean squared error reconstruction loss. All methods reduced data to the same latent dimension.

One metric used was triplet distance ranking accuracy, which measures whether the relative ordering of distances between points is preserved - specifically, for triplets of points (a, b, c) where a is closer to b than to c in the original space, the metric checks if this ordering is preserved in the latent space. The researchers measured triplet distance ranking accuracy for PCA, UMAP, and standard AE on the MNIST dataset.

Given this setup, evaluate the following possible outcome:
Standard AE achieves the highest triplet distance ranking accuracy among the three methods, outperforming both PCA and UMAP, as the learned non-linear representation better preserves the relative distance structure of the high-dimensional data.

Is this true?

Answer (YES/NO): NO